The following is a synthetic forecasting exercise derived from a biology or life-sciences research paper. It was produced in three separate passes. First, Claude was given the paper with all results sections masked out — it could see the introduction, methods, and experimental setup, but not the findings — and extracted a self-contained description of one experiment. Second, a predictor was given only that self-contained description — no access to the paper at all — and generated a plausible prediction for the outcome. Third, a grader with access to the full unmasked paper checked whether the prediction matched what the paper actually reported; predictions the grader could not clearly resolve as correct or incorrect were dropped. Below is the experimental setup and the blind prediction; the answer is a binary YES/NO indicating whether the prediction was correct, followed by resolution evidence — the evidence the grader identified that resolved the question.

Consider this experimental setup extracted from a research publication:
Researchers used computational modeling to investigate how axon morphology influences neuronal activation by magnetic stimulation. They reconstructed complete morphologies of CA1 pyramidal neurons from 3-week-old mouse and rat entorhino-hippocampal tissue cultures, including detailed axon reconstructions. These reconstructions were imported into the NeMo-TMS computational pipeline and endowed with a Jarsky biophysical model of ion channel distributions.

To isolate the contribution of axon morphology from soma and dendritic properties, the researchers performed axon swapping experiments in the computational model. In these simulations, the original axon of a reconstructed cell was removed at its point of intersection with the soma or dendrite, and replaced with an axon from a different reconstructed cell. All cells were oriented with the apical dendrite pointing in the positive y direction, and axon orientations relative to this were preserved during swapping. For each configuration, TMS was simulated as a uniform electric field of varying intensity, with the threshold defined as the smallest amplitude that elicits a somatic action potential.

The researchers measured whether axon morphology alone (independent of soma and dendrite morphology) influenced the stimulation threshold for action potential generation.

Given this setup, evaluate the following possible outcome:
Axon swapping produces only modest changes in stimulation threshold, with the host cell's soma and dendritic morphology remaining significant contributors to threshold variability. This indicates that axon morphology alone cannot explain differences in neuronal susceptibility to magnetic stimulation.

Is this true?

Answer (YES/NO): NO